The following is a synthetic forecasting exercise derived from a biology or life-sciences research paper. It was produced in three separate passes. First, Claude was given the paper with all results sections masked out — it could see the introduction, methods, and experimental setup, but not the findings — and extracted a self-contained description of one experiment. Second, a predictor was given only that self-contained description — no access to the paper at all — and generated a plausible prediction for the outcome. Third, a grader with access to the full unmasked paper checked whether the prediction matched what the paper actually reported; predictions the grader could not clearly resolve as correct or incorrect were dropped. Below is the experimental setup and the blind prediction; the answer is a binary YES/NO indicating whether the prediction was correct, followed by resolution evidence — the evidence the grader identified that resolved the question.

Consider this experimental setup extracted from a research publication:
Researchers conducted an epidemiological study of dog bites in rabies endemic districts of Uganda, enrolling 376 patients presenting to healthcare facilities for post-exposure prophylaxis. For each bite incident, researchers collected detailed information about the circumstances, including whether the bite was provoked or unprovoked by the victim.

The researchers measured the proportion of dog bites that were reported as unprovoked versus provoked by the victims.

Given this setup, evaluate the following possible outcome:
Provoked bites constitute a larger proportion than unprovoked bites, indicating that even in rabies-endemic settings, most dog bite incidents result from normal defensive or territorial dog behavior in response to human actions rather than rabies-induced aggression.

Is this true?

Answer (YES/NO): NO